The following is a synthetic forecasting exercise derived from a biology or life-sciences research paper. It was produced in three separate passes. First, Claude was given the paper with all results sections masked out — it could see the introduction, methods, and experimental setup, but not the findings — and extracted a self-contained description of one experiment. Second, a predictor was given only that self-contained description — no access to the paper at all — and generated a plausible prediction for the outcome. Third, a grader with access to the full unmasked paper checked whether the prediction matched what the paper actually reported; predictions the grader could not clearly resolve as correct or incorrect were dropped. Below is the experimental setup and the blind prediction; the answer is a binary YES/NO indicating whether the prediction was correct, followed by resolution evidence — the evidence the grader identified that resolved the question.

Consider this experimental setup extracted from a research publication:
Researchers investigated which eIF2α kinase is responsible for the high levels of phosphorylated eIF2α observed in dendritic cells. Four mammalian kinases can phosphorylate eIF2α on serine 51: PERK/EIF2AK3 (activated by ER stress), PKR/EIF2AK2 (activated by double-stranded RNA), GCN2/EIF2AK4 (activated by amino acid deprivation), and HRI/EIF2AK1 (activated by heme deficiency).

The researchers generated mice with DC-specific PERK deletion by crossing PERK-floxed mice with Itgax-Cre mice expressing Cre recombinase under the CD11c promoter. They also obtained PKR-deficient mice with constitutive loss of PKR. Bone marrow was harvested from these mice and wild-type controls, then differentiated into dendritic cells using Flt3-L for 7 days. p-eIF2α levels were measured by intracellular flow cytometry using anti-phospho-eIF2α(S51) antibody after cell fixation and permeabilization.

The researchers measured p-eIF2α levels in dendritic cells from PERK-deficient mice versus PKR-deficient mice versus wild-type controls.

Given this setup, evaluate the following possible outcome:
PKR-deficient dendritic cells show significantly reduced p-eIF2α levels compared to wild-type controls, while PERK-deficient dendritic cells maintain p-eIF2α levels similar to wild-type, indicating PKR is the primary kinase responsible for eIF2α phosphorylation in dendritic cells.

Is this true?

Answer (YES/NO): NO